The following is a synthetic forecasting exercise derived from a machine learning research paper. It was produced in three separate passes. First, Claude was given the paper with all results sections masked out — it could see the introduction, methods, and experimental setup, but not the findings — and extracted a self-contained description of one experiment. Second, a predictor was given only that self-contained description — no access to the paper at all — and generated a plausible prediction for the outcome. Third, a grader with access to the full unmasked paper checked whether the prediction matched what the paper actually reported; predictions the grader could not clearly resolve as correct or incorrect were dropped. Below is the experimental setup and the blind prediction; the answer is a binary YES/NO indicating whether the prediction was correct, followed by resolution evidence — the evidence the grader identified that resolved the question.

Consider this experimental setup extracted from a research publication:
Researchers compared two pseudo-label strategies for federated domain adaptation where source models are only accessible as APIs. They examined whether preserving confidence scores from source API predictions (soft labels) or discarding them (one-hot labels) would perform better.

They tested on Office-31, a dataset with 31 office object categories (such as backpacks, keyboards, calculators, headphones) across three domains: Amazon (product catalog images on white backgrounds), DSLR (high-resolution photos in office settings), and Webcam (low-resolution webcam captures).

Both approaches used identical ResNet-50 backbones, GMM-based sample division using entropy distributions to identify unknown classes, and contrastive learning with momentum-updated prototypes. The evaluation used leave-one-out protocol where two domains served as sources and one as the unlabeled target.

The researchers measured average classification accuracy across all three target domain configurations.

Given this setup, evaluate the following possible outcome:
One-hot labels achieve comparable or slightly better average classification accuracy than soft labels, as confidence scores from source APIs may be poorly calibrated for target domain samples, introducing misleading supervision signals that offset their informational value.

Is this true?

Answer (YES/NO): NO